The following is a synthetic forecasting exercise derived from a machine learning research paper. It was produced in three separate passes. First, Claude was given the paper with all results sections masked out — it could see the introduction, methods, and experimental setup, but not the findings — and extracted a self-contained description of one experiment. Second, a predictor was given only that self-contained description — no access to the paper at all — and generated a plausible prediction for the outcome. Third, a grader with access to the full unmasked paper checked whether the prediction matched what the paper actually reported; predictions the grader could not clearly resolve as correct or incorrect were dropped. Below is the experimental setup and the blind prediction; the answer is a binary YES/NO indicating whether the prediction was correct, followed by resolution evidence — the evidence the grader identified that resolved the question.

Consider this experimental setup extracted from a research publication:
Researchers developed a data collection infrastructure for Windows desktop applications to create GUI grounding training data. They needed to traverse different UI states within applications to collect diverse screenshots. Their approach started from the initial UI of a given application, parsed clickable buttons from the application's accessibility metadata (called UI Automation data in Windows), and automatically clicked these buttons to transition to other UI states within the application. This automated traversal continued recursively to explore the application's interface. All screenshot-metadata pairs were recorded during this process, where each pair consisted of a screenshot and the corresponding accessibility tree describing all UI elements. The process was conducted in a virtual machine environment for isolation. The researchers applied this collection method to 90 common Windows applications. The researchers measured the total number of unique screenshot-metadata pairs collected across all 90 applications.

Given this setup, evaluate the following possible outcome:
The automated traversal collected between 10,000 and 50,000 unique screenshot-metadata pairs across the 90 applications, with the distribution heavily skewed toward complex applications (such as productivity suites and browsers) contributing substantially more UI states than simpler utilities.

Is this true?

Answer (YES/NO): YES